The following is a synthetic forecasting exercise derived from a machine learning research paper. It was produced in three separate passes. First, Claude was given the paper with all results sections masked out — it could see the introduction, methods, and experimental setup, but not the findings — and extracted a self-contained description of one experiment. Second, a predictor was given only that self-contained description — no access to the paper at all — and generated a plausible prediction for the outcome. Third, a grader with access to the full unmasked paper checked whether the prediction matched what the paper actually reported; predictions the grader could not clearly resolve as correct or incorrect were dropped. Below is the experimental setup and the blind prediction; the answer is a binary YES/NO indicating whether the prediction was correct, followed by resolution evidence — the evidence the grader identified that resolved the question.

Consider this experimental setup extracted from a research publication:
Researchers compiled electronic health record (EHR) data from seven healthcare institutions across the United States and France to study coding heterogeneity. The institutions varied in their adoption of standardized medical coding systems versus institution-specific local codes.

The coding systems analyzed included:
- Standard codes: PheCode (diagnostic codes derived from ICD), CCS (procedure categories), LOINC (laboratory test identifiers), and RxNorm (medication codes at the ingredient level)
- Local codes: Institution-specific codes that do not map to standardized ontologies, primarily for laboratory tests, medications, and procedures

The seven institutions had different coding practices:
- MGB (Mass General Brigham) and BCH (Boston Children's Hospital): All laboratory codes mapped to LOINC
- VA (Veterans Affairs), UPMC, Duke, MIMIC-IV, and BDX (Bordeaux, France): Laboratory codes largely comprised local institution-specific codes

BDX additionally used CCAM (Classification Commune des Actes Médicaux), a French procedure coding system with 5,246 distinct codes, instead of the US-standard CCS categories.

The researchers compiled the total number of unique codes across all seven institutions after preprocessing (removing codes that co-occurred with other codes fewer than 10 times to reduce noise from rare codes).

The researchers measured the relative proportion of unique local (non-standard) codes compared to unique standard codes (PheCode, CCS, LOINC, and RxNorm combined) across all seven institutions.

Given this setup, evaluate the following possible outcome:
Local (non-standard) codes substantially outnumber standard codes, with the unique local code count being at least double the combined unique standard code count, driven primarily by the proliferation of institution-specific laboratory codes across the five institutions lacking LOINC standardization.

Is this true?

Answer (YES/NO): YES